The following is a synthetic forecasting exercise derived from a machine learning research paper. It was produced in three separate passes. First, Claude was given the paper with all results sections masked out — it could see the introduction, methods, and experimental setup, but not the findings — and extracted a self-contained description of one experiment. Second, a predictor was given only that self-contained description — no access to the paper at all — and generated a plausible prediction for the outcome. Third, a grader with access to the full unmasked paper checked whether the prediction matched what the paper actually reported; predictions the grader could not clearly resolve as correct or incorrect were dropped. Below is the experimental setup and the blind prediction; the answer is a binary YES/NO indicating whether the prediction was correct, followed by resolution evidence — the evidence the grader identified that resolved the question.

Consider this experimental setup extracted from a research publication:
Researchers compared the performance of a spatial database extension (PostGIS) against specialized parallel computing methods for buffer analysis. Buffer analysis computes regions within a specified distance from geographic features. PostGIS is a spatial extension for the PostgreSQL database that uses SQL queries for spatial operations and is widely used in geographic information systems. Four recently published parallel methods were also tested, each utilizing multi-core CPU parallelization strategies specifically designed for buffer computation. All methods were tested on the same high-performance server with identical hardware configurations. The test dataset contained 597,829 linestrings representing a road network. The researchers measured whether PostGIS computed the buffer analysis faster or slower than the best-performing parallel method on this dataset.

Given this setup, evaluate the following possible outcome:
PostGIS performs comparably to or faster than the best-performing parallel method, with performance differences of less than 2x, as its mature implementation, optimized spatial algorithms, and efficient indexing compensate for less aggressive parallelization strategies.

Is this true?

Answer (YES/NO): NO